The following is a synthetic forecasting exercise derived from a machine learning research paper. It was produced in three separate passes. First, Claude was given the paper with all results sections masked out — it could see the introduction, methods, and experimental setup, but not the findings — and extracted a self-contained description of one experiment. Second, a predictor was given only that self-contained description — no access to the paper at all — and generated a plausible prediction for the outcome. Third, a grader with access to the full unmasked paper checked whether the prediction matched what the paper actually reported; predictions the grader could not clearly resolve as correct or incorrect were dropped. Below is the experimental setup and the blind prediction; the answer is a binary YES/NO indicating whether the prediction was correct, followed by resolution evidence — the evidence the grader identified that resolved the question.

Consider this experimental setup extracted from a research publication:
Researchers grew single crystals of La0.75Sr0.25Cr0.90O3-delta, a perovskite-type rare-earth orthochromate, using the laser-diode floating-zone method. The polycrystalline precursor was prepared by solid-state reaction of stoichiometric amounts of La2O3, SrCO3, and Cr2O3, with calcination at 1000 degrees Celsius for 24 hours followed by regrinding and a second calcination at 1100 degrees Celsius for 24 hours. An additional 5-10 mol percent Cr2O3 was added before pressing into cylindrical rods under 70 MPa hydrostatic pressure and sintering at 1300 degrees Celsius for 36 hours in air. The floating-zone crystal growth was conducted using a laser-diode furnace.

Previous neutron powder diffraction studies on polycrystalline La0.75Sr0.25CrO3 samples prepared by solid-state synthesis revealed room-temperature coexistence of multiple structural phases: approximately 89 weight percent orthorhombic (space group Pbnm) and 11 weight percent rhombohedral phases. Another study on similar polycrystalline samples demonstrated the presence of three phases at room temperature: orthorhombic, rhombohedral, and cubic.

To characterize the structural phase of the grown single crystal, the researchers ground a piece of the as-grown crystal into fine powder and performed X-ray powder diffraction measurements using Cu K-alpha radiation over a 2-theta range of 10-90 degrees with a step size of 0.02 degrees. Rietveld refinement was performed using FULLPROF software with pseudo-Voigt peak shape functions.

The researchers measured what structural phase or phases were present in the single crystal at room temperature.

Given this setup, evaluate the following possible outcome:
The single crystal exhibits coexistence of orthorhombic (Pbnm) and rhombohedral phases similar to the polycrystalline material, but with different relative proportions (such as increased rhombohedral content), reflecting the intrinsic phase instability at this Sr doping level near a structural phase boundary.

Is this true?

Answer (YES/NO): NO